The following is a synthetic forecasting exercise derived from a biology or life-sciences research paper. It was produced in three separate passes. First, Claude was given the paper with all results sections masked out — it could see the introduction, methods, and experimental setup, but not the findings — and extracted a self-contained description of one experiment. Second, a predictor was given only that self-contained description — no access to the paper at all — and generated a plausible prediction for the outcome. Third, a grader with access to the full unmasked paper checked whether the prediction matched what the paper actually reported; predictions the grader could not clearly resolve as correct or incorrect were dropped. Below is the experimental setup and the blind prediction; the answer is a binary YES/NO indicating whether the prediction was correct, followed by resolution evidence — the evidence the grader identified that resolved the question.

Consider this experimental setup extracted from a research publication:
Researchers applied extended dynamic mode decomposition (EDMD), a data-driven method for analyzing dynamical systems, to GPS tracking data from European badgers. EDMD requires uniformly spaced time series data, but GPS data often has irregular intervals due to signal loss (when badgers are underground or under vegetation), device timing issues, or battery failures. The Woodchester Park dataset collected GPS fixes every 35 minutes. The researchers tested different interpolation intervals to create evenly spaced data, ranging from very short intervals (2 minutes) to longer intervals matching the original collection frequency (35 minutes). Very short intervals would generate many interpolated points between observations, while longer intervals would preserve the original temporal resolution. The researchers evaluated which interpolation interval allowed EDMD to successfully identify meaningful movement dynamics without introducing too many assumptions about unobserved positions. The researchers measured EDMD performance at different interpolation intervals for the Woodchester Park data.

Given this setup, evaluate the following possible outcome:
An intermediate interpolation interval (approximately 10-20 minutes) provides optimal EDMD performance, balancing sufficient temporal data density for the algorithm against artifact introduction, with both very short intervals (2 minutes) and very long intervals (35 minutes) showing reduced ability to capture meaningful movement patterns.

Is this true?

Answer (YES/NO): YES